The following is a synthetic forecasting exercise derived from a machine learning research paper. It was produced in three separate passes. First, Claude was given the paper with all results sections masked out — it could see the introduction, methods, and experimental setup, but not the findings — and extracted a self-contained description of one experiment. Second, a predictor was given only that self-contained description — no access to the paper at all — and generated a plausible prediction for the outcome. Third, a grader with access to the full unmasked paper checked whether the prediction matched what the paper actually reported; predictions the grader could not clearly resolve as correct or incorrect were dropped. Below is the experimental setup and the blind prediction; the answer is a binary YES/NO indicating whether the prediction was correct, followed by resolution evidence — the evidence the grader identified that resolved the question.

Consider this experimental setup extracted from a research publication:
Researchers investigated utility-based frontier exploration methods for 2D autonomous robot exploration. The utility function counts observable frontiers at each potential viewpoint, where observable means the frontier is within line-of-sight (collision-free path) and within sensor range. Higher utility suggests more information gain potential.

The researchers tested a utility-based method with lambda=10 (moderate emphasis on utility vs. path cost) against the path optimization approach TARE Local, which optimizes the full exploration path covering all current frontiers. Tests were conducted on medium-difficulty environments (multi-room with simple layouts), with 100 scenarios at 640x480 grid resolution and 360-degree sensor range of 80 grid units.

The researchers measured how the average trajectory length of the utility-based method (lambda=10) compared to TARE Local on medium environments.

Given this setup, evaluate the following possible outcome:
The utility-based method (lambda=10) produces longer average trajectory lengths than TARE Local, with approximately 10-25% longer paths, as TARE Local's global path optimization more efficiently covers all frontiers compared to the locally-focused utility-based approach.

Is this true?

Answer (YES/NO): NO